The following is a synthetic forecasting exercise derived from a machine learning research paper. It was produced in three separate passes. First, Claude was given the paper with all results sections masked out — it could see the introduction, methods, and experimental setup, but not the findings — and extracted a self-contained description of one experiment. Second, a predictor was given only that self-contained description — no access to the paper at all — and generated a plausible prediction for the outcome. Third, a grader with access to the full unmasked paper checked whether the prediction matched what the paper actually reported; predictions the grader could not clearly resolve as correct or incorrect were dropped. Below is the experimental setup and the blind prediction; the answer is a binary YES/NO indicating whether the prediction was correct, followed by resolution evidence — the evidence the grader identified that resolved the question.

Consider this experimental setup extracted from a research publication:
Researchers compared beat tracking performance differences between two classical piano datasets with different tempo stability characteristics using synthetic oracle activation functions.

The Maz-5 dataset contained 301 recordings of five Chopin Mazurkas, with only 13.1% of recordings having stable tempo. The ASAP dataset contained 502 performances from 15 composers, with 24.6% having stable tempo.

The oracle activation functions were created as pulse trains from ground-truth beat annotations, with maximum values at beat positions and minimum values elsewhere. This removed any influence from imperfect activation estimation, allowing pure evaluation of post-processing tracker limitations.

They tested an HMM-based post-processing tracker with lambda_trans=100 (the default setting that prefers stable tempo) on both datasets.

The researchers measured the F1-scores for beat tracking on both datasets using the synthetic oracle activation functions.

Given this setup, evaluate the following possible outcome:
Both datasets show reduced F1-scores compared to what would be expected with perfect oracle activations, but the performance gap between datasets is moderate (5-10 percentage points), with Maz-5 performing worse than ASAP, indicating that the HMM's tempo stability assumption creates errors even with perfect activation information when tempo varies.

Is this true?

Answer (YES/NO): NO